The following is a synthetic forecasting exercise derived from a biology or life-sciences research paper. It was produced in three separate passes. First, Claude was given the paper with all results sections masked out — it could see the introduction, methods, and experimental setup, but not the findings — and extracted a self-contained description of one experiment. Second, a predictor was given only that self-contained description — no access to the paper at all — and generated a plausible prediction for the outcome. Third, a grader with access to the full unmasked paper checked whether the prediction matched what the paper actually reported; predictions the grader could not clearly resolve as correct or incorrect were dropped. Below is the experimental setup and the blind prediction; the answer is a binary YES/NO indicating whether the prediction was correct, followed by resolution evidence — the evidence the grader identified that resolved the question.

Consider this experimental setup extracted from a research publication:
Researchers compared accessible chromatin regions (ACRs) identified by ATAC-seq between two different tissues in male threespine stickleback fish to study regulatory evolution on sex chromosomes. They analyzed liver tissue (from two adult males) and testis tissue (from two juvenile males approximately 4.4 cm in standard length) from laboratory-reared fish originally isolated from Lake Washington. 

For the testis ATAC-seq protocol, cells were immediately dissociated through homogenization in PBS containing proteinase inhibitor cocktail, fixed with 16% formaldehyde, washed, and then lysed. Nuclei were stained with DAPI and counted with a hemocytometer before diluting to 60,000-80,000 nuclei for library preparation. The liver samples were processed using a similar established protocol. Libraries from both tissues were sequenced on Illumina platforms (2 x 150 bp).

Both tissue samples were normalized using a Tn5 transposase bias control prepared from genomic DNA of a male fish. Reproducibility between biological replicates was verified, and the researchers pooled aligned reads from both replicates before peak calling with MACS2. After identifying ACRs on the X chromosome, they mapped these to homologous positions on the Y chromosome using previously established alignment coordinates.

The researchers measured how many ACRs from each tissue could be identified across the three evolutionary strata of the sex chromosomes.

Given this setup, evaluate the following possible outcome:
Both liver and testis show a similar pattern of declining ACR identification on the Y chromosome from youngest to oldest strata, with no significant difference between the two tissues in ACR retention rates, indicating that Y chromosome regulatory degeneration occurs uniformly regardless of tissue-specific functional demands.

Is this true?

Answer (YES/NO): NO